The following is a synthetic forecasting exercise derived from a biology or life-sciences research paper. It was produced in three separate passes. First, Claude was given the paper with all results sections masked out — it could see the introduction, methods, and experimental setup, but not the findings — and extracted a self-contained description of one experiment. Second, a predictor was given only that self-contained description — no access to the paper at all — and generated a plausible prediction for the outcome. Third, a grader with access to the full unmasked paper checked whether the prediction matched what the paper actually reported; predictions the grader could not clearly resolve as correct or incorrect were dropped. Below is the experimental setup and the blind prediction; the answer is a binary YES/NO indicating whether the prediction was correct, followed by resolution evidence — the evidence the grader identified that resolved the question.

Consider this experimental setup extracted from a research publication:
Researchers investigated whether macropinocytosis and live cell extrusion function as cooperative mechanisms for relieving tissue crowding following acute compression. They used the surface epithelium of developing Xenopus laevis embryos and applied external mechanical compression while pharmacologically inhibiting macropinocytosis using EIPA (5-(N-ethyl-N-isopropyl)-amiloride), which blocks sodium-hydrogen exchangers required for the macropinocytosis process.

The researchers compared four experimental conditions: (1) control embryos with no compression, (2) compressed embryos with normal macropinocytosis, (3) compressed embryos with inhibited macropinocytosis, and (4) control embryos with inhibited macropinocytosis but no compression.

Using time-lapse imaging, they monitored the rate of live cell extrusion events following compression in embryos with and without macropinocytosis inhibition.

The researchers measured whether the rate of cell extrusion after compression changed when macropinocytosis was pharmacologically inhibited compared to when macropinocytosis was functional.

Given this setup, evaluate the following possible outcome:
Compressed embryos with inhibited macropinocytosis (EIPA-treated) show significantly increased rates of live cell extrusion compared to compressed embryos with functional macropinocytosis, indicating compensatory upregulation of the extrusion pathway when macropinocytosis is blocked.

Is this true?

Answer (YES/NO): YES